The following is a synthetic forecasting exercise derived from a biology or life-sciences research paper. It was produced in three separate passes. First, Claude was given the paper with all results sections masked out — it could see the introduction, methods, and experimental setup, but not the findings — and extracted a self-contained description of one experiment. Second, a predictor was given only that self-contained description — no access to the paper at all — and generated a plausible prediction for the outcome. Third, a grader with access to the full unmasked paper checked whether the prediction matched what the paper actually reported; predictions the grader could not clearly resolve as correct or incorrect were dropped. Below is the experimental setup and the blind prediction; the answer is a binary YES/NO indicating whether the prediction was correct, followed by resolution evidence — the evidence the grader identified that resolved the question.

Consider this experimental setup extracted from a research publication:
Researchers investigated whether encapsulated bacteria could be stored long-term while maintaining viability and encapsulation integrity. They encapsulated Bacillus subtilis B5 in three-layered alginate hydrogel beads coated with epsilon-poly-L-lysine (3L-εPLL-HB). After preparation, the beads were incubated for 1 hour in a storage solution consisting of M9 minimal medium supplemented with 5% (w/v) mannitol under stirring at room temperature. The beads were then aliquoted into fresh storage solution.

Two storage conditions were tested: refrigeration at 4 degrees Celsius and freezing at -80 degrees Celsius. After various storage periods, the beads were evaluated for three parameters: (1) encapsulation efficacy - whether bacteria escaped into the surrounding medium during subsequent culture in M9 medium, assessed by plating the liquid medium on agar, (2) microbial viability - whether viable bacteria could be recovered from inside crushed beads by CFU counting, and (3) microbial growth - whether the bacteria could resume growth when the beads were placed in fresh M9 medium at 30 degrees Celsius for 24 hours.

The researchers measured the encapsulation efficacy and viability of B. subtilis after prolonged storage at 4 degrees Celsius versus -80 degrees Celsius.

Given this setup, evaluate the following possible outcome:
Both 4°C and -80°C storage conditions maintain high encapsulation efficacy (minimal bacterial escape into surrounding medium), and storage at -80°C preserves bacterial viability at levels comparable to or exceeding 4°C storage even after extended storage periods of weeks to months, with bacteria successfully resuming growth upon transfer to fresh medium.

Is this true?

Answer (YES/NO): YES